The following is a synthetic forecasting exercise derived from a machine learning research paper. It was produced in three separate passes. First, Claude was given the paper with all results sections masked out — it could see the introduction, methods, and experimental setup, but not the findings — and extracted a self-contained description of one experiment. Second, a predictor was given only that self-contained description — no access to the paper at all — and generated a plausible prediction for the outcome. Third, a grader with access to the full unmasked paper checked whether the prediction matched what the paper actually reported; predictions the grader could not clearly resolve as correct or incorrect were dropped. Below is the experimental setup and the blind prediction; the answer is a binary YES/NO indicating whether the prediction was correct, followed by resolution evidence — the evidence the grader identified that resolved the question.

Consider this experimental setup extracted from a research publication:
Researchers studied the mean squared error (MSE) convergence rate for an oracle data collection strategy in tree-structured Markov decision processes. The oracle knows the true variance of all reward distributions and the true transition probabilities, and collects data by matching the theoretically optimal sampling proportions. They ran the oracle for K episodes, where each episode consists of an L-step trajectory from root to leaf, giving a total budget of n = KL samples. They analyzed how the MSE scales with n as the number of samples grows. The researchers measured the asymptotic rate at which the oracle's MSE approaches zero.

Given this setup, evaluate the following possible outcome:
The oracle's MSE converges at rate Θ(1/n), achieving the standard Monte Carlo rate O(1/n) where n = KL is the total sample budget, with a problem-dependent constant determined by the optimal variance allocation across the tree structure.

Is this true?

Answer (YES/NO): YES